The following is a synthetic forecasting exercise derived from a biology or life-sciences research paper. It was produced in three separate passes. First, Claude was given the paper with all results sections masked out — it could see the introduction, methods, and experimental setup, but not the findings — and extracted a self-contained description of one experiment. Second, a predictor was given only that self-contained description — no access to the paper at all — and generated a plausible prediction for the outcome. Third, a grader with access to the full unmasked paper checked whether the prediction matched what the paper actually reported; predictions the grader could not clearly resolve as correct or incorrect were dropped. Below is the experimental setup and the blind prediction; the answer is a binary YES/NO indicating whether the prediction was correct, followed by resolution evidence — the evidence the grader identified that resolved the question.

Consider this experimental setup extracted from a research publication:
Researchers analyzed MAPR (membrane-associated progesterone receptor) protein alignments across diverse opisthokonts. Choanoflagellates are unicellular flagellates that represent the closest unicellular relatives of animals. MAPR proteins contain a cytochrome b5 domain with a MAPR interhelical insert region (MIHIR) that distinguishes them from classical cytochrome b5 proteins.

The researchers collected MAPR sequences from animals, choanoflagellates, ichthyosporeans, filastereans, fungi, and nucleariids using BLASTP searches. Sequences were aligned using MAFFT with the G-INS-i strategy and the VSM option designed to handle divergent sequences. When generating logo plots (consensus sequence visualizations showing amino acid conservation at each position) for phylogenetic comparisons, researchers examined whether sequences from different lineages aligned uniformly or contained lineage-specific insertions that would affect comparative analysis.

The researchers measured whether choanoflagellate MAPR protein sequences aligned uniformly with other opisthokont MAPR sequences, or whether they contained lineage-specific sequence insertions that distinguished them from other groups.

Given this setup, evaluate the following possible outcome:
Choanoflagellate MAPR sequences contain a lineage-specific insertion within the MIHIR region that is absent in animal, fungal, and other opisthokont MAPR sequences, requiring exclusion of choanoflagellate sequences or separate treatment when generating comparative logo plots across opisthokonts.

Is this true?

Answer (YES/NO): NO